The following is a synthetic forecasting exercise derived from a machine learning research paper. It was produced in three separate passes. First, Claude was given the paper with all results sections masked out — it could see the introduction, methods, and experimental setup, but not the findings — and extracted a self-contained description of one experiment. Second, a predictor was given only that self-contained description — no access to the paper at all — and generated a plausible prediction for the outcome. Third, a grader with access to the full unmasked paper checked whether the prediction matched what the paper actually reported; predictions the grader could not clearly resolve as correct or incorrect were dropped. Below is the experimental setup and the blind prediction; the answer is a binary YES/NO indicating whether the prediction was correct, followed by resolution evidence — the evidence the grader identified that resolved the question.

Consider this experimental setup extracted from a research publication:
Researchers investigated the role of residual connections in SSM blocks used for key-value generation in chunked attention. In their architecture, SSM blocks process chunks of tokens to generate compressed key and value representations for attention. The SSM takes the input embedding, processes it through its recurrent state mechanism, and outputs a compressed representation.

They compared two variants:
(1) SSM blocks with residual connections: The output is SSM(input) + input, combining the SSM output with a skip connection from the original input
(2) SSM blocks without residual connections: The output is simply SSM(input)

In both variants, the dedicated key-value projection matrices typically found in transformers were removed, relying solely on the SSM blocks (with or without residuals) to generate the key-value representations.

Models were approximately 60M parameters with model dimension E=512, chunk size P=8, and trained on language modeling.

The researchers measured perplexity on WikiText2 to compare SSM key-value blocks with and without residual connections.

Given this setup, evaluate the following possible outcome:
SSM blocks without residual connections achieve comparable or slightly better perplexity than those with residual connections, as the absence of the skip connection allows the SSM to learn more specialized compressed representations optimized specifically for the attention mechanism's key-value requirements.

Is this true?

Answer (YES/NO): NO